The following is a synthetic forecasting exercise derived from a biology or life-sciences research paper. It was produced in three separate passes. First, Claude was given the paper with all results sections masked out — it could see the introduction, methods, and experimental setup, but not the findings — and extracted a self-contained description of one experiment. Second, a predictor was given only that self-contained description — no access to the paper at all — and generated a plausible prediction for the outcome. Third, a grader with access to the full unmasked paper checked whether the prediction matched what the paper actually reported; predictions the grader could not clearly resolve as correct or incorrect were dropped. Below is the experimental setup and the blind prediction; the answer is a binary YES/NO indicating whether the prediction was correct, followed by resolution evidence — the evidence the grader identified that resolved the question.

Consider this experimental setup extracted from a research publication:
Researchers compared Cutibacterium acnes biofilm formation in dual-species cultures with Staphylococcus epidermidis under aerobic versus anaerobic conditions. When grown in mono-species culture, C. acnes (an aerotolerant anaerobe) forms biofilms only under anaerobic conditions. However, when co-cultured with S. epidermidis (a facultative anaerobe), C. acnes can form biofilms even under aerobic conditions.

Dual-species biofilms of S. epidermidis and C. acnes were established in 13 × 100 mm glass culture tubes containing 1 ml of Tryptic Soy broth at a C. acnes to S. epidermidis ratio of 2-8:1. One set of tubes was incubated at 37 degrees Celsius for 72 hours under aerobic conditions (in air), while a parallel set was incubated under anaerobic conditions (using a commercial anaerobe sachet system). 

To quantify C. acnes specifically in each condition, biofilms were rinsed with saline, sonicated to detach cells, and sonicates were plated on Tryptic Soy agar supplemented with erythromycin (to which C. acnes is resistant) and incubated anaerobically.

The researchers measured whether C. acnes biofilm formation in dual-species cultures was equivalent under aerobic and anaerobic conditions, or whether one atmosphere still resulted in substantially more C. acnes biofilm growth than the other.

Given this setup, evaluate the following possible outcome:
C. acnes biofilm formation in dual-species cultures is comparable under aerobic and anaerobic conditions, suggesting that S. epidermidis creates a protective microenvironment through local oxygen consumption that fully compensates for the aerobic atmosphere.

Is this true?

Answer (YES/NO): YES